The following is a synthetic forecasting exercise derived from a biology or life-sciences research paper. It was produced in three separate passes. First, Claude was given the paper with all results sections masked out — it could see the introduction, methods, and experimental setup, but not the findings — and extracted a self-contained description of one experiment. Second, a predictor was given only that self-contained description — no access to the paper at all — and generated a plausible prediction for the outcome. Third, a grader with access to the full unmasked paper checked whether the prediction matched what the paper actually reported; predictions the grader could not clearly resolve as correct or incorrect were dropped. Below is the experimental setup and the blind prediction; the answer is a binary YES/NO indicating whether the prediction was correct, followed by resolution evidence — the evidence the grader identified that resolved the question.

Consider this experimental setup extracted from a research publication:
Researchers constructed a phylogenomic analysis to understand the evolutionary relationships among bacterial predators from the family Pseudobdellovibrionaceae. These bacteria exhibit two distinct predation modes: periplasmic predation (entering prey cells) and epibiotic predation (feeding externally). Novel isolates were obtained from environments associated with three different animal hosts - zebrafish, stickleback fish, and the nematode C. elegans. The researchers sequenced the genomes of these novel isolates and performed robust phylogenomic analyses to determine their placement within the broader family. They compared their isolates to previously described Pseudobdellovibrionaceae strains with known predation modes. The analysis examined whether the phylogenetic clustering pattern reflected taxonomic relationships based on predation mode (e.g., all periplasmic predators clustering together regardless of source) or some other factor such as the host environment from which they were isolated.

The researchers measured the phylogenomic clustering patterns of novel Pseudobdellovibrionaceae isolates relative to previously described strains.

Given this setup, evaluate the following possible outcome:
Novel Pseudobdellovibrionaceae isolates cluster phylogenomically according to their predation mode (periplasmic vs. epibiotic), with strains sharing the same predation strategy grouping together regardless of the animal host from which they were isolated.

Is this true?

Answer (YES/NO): YES